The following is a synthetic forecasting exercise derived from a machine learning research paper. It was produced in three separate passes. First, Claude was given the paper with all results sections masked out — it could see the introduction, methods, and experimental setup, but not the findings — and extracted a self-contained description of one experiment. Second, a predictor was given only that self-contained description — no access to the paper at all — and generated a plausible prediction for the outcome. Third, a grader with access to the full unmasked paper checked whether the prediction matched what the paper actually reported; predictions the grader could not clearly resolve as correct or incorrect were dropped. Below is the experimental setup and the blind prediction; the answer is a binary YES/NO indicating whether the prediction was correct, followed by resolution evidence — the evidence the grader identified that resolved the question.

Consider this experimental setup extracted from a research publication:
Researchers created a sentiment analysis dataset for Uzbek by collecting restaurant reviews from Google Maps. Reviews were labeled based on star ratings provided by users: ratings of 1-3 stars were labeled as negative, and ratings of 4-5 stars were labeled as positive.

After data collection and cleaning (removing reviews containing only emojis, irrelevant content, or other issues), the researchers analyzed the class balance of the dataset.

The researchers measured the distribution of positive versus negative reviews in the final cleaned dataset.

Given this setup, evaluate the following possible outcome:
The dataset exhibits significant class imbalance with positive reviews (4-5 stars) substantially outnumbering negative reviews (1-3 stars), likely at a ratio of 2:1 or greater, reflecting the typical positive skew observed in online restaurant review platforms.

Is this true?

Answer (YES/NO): NO